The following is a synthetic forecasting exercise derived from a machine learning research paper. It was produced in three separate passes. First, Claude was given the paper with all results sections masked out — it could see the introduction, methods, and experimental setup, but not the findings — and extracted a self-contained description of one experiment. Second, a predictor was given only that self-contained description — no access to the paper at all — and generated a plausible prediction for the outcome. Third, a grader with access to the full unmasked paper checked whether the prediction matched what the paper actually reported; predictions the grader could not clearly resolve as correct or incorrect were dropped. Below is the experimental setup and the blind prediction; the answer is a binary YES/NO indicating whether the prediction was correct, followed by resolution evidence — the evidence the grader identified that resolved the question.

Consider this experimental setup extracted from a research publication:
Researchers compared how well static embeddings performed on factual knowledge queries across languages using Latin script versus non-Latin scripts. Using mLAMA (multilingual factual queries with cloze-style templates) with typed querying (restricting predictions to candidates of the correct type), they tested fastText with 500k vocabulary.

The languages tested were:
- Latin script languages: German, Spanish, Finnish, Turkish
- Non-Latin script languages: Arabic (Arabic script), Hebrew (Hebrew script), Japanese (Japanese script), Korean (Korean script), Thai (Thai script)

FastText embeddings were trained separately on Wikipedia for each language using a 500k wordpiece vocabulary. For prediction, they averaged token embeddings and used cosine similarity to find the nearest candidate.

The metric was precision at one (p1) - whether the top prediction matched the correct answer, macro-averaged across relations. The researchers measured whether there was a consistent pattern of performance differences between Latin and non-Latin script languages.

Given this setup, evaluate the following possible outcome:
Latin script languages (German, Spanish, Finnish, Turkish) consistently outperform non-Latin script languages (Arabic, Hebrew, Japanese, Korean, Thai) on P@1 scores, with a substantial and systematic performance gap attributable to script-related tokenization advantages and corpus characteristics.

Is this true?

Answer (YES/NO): NO